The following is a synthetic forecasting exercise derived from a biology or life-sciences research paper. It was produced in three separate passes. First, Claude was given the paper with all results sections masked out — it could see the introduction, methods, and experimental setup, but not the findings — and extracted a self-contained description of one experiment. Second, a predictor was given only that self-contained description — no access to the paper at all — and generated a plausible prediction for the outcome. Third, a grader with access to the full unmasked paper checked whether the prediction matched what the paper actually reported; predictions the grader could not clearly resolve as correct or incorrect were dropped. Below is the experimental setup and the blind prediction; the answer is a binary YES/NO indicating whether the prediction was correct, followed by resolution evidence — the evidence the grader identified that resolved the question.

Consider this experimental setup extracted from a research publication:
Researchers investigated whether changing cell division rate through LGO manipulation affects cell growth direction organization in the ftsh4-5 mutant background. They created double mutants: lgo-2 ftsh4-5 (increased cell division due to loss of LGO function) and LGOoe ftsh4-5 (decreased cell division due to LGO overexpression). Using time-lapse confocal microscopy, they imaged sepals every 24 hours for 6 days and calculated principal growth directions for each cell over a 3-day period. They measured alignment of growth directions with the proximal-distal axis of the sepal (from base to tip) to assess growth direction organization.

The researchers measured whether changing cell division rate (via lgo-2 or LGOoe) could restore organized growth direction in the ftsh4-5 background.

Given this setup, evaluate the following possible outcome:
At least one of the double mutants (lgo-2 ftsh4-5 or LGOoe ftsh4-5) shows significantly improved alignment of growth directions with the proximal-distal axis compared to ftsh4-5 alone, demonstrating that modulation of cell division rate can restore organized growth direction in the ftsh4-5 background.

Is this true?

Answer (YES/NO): NO